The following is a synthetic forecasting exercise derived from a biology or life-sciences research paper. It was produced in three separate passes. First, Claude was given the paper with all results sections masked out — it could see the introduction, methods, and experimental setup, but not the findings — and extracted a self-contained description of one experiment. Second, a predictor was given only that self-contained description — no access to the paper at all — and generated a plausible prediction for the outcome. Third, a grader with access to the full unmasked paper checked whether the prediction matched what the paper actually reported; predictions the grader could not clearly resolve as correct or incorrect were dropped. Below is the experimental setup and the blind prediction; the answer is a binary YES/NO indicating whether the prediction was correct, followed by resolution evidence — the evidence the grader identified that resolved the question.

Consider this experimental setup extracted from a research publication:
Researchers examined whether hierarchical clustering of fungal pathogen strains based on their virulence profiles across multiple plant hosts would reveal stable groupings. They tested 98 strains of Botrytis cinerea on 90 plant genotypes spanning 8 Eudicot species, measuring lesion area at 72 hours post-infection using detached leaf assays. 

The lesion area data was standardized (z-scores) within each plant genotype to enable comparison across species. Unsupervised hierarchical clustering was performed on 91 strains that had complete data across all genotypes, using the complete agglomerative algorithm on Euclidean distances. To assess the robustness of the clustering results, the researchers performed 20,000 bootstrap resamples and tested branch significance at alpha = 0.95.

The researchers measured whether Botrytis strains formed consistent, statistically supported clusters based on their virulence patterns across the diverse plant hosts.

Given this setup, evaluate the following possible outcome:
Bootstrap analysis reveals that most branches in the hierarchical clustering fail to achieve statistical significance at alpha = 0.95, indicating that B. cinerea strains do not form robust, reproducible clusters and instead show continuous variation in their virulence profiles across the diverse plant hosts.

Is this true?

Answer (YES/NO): YES